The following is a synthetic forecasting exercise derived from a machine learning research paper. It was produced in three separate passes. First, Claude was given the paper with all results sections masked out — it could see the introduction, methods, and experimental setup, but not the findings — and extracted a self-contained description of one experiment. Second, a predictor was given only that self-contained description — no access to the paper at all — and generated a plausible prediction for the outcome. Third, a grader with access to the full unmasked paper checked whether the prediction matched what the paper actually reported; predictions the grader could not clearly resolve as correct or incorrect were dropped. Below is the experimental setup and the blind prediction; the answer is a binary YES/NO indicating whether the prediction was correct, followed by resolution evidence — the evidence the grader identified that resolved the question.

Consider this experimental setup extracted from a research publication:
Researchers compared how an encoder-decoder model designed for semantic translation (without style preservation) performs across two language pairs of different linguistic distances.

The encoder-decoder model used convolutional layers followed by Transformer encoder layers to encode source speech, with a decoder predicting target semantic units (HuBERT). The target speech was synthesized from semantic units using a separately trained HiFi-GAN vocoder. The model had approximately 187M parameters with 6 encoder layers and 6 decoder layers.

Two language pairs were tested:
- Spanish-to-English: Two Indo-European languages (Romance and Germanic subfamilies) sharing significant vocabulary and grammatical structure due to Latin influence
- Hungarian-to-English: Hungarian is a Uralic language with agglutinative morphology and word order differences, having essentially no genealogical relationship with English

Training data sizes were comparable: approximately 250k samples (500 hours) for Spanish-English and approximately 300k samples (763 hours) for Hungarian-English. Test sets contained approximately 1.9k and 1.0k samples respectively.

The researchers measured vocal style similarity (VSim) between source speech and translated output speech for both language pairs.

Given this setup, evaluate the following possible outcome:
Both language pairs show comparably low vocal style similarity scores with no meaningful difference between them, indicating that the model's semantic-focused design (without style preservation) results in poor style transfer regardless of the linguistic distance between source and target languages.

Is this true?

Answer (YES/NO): NO